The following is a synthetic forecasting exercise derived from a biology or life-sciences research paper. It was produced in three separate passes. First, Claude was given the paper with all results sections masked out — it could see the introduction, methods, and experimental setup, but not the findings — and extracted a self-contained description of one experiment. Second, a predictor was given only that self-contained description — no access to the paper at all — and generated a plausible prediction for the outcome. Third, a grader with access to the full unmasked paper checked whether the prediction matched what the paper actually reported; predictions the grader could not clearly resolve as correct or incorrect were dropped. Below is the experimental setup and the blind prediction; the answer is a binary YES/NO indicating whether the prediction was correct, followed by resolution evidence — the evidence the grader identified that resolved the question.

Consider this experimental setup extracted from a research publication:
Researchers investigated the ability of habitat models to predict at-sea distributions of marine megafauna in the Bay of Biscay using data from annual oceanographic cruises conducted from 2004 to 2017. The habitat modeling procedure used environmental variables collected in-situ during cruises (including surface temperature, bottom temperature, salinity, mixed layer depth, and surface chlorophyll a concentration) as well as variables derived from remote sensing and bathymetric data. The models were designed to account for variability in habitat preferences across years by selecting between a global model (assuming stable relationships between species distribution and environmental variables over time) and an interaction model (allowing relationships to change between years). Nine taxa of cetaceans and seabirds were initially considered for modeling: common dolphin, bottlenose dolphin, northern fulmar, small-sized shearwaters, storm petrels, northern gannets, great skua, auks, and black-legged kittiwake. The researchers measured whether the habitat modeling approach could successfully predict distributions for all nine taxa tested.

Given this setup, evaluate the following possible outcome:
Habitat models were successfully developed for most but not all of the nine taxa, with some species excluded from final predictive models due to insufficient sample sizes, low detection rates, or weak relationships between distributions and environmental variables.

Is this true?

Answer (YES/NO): NO